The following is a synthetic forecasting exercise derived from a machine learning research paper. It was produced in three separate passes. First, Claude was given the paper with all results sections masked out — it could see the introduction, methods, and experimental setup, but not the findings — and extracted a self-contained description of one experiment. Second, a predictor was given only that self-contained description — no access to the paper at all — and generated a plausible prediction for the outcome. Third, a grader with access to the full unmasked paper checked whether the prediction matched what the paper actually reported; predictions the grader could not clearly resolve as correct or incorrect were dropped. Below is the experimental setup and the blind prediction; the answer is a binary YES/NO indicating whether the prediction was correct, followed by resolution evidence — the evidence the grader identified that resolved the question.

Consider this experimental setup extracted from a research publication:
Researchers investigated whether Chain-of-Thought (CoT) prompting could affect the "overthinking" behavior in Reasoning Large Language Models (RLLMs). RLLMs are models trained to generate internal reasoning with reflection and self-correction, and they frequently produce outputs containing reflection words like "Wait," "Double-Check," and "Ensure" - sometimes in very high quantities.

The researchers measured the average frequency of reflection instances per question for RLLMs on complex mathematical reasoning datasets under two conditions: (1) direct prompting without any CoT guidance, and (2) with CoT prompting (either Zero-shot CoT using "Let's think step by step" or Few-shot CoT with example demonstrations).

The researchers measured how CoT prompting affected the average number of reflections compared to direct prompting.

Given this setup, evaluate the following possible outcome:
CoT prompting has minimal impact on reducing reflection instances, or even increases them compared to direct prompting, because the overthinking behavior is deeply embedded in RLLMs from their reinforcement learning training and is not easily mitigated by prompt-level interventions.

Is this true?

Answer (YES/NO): NO